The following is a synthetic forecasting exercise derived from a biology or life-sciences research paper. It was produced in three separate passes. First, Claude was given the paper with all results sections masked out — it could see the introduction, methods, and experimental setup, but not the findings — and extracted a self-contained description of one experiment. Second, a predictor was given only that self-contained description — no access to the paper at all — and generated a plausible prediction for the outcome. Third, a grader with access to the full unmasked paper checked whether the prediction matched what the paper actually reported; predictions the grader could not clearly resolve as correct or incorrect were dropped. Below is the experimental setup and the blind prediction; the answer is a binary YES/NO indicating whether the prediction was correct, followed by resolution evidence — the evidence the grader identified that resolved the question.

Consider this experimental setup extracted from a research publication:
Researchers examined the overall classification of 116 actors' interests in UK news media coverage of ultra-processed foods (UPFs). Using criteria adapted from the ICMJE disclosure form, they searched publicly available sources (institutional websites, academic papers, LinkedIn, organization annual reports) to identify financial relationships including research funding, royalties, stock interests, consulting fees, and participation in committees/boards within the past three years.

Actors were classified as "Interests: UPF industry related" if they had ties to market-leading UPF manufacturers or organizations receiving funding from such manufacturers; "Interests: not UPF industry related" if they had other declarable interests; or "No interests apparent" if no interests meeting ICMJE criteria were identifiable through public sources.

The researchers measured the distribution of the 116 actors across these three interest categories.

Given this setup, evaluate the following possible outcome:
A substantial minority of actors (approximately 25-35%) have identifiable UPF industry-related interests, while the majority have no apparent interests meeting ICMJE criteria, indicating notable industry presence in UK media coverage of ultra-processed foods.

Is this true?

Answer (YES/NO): NO